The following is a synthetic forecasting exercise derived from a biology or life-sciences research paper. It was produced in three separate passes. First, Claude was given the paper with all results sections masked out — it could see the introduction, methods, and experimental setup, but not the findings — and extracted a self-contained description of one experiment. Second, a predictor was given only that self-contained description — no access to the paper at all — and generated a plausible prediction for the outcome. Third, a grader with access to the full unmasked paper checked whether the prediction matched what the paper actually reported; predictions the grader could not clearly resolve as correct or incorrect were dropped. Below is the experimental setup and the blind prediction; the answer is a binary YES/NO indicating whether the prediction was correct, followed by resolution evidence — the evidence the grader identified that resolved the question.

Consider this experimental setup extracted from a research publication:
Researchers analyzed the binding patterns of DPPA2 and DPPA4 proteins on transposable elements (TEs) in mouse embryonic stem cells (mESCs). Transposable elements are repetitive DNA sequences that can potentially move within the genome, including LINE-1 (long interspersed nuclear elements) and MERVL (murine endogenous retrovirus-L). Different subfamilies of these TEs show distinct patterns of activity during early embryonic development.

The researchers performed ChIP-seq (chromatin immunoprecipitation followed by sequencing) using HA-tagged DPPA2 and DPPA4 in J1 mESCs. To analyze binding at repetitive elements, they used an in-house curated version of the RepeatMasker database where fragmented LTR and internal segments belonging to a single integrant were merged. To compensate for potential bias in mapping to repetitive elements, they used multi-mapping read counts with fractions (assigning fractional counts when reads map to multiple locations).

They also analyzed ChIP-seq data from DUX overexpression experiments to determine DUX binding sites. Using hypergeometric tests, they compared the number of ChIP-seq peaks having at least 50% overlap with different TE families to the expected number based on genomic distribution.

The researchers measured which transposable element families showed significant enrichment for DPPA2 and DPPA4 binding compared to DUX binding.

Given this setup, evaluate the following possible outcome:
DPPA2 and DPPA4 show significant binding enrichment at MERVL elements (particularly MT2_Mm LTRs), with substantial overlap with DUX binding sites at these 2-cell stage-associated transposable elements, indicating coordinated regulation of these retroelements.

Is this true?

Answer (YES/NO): NO